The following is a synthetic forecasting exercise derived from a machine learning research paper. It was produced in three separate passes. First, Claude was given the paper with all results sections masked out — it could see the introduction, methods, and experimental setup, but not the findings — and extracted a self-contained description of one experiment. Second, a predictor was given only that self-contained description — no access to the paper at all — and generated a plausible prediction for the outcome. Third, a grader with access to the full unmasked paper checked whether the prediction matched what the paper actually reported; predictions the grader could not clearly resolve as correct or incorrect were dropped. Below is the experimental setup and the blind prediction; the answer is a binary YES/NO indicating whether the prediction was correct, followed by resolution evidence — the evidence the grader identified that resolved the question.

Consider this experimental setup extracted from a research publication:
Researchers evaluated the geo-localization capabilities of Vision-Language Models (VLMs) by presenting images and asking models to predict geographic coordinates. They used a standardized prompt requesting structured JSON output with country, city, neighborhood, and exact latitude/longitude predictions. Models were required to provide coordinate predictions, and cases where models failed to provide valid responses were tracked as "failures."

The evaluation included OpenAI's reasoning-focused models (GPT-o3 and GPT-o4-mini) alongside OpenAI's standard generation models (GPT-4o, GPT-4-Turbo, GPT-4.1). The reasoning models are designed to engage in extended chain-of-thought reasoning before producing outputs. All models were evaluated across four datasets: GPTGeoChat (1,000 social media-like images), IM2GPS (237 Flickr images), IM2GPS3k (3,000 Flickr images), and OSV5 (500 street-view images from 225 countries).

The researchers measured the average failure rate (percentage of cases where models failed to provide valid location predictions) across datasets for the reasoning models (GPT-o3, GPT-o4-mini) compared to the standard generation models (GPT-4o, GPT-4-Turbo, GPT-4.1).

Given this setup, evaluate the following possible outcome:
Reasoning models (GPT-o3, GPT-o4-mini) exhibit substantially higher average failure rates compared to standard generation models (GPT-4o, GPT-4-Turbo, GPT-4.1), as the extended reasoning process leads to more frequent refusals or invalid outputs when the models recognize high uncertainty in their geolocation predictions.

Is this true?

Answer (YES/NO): YES